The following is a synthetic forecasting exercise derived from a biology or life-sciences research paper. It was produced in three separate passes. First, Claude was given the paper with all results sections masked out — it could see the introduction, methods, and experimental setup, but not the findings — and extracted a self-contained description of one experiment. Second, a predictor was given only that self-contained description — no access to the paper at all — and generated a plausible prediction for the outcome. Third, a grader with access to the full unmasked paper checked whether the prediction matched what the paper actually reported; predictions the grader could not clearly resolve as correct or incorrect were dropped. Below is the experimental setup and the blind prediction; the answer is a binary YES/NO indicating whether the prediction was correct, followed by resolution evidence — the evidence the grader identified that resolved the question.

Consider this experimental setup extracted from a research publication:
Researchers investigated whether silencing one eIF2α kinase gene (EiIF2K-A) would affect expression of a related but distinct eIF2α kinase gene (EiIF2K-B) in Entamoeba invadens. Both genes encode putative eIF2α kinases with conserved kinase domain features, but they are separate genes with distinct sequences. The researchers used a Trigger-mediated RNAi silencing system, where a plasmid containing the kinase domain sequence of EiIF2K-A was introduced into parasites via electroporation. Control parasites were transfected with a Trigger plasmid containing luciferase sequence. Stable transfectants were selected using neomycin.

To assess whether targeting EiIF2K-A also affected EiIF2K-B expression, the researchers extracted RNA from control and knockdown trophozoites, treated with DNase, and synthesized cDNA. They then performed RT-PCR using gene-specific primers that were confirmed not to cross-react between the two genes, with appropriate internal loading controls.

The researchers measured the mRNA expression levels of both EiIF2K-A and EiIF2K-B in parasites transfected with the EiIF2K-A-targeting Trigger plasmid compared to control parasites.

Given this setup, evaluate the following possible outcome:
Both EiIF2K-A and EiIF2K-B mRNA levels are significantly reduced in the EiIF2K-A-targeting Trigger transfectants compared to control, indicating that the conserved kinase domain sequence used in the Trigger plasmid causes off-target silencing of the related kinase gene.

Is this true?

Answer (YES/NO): YES